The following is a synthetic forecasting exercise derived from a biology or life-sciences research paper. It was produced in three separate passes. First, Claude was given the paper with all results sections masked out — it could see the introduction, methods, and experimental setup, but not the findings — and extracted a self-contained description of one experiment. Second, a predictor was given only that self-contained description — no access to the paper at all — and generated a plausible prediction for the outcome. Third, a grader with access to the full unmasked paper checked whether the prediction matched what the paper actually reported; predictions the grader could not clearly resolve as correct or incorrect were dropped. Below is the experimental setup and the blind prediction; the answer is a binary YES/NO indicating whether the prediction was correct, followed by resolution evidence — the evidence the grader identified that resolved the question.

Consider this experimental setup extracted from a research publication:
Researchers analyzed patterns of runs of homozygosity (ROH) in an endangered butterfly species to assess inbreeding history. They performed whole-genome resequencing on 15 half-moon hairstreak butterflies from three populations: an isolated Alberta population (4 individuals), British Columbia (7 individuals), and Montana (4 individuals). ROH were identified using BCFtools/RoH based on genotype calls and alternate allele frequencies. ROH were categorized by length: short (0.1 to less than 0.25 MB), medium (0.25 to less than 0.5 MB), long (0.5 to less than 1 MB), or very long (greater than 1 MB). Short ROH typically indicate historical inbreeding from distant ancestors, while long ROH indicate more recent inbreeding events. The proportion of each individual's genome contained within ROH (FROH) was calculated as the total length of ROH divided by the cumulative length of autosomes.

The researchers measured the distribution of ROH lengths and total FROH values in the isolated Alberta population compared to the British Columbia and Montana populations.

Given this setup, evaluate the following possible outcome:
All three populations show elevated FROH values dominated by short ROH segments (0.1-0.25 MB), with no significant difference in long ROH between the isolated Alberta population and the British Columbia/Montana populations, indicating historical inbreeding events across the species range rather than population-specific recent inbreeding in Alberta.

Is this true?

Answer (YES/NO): NO